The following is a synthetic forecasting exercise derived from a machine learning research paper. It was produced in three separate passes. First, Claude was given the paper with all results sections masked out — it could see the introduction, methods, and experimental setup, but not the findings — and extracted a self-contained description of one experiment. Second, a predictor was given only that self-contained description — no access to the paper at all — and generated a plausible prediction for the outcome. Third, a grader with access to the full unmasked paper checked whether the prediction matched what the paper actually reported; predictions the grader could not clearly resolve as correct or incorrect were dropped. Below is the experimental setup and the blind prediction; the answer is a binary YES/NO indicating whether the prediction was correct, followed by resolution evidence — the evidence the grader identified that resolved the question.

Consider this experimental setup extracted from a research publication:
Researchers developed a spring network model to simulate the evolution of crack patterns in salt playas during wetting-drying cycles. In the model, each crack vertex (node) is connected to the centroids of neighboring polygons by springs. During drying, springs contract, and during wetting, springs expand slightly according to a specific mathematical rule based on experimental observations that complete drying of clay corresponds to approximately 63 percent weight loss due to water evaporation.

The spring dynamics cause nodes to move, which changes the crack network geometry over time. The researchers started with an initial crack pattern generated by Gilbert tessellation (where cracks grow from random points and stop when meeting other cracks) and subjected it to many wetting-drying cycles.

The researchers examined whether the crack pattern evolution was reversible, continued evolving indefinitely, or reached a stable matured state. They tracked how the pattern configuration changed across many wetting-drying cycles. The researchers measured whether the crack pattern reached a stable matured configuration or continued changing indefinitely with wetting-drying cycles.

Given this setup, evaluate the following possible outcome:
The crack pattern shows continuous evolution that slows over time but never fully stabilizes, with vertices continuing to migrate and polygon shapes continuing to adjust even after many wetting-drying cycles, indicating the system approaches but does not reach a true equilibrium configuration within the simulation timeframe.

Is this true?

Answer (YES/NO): NO